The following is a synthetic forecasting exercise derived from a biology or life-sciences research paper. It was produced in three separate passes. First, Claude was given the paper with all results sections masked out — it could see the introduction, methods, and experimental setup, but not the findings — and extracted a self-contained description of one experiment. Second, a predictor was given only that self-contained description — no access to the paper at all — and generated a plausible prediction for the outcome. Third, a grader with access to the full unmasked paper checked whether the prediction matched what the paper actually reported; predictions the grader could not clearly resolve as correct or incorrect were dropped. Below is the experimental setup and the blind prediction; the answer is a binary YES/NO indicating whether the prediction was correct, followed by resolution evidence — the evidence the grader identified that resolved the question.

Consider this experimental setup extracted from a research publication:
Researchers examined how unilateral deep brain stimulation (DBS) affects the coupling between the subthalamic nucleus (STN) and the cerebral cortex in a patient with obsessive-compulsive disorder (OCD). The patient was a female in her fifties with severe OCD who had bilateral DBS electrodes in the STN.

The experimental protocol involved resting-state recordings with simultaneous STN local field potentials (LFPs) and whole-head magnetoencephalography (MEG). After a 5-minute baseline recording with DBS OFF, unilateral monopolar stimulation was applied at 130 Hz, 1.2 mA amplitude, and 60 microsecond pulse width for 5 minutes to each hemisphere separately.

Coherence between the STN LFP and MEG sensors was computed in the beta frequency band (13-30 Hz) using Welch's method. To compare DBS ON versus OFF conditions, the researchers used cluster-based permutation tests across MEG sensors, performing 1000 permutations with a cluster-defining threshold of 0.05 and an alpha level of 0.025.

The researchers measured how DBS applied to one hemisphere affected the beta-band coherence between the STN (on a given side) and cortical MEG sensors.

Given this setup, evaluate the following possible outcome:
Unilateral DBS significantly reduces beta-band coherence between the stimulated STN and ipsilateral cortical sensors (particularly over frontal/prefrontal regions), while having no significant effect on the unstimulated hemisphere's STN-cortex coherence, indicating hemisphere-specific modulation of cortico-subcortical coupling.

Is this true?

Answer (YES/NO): NO